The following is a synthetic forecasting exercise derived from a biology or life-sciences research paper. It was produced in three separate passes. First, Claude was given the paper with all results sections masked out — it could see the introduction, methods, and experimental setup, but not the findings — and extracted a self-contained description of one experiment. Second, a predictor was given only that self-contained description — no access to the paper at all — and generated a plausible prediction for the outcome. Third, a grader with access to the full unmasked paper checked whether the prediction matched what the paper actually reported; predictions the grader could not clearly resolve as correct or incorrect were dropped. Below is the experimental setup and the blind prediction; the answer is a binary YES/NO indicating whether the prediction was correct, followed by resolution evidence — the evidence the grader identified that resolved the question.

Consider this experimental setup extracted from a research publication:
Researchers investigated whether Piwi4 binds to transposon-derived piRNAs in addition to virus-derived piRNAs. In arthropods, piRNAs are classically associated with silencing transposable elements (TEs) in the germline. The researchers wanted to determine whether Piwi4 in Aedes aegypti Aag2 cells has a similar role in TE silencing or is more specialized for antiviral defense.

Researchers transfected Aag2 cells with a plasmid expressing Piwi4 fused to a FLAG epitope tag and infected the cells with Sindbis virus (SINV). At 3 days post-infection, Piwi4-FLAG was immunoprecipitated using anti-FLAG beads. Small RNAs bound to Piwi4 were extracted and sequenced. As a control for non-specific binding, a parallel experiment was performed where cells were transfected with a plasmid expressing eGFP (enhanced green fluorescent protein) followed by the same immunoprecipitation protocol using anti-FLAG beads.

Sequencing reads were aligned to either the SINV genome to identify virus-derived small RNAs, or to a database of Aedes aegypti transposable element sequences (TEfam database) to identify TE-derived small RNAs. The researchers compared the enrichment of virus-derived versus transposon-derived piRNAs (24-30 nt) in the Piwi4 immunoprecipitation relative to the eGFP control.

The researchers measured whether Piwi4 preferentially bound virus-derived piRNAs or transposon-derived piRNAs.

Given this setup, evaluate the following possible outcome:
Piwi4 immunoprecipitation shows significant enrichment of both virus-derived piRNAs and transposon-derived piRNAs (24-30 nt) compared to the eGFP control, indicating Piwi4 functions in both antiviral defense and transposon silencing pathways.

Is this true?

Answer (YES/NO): NO